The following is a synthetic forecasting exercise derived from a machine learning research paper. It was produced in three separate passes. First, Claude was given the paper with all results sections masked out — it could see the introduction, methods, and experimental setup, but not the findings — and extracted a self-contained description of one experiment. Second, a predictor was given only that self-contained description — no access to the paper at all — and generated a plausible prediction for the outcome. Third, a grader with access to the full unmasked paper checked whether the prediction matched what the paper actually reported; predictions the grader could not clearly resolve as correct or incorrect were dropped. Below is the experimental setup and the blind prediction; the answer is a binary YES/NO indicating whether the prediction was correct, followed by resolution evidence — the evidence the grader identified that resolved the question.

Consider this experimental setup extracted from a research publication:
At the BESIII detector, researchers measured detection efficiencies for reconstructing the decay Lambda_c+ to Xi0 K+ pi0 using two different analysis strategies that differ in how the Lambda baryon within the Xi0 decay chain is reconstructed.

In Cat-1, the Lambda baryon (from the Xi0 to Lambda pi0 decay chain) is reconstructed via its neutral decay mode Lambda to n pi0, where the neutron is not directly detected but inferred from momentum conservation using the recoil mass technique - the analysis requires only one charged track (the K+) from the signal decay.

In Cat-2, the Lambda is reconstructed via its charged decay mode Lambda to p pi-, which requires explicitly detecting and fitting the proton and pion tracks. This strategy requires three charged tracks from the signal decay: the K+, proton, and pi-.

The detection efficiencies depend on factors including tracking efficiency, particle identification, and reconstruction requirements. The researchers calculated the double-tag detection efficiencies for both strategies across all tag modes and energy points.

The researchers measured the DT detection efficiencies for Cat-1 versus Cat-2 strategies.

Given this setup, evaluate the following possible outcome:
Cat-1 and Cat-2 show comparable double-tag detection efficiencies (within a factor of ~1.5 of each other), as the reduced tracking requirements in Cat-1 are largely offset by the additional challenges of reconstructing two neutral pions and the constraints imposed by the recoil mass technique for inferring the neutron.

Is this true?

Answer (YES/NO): NO